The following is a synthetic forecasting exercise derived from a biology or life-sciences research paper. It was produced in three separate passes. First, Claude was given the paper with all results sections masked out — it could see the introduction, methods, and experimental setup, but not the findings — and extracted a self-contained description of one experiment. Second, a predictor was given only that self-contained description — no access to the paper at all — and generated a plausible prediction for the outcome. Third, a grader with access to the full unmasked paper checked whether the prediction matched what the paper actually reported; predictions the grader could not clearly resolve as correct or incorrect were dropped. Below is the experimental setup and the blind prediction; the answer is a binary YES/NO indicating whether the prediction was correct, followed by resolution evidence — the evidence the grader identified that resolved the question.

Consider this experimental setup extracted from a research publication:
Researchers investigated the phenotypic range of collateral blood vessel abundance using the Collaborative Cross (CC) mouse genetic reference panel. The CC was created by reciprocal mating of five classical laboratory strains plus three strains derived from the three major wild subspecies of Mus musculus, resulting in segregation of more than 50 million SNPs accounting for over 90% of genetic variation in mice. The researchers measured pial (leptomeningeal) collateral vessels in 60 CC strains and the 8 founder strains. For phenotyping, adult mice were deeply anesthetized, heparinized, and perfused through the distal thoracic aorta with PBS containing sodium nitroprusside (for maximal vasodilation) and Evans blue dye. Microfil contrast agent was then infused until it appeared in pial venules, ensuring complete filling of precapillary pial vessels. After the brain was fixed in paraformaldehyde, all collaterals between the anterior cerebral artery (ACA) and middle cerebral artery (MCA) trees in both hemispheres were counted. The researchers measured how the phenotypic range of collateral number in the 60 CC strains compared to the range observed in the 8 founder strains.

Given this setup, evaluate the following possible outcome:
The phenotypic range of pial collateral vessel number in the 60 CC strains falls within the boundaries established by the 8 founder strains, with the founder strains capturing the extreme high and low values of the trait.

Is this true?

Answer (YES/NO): NO